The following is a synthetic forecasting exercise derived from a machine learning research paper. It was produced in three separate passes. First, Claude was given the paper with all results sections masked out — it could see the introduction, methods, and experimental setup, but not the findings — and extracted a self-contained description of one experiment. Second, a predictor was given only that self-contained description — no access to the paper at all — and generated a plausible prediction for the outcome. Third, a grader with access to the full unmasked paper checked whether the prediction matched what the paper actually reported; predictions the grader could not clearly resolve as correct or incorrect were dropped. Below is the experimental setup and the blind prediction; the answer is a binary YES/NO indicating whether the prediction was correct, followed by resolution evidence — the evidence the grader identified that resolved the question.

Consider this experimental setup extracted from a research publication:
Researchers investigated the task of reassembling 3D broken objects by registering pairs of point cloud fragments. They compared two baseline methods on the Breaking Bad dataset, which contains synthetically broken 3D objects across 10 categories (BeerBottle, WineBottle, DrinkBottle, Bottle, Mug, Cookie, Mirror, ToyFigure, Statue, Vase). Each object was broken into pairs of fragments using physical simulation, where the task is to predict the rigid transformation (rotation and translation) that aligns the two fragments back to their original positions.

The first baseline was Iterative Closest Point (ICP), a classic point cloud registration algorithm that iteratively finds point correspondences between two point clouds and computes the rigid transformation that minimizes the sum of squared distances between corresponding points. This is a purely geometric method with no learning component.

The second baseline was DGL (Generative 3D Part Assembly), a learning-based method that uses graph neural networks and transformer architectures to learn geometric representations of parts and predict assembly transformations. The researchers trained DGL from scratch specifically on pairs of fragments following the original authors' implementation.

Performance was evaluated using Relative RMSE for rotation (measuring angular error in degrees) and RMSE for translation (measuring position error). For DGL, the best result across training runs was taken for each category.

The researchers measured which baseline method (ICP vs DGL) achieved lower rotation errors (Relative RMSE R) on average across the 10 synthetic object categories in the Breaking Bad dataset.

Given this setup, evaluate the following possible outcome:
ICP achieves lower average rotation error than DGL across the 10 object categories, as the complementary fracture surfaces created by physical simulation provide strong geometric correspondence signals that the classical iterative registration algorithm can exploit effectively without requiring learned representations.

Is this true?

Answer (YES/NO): YES